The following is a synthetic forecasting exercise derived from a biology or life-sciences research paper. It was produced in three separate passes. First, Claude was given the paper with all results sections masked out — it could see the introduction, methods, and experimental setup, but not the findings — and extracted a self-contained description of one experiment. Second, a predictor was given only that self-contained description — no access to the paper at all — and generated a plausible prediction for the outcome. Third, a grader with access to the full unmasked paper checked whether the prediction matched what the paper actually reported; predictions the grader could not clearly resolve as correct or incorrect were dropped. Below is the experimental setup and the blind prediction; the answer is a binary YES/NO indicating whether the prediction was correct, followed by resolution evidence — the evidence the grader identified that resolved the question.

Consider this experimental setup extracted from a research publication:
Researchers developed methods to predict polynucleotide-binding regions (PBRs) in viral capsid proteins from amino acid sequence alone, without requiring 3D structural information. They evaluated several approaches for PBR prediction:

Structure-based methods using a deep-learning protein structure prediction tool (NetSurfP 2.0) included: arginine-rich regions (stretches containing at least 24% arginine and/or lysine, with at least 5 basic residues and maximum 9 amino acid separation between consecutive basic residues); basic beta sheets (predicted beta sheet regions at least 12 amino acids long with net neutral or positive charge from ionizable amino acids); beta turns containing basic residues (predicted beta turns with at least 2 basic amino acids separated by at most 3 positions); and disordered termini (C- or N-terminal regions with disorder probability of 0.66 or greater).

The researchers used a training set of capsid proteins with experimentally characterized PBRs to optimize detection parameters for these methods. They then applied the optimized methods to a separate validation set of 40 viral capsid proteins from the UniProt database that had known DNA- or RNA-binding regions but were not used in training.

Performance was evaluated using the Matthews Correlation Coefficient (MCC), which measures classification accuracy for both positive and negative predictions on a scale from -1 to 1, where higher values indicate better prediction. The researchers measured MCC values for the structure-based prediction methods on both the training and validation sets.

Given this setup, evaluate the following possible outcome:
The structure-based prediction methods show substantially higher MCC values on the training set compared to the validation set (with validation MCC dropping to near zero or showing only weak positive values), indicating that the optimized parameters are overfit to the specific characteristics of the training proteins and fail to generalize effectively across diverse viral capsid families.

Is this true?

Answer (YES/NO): NO